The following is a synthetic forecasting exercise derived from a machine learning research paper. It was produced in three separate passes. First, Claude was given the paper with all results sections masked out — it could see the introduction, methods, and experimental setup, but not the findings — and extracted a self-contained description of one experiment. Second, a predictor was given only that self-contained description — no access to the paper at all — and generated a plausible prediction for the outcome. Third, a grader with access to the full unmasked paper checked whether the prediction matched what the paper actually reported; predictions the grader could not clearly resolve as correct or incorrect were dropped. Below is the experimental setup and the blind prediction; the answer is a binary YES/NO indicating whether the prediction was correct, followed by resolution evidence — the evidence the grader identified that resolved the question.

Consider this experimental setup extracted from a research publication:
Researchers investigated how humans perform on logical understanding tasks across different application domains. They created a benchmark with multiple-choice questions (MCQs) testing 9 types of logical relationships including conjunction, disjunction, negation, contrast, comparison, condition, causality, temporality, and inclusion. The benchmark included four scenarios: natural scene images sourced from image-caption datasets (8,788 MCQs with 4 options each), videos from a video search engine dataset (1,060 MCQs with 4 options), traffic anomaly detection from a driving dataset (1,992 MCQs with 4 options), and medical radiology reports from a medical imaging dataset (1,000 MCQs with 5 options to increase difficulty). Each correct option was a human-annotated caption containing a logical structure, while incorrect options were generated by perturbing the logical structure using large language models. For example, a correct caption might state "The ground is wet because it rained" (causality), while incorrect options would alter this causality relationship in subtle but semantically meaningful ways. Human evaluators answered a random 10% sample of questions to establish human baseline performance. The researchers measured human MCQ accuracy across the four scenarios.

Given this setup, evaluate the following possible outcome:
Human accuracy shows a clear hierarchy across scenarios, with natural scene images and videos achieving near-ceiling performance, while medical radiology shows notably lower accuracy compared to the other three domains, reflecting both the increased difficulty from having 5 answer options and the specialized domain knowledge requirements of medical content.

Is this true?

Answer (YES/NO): YES